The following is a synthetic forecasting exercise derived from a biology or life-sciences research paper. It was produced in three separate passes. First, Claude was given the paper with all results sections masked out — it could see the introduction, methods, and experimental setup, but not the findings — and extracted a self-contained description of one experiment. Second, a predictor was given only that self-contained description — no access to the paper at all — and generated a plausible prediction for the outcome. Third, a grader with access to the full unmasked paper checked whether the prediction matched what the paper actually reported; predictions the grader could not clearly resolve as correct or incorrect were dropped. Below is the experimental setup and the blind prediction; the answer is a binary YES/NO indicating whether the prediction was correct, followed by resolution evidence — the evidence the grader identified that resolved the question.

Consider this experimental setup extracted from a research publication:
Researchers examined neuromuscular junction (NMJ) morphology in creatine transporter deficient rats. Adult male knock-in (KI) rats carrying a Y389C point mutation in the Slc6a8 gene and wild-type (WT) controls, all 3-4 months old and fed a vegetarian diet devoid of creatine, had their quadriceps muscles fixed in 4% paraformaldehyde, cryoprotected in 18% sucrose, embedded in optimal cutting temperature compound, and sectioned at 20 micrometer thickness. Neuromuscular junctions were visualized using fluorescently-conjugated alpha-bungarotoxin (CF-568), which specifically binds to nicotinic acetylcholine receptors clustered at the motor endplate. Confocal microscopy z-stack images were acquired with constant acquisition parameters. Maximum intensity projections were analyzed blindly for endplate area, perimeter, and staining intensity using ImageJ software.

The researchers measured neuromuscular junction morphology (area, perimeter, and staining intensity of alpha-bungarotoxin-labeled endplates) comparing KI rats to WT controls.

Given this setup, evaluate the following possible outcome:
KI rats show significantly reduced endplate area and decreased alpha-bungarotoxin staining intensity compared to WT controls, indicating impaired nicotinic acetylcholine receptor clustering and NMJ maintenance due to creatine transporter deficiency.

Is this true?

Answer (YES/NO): NO